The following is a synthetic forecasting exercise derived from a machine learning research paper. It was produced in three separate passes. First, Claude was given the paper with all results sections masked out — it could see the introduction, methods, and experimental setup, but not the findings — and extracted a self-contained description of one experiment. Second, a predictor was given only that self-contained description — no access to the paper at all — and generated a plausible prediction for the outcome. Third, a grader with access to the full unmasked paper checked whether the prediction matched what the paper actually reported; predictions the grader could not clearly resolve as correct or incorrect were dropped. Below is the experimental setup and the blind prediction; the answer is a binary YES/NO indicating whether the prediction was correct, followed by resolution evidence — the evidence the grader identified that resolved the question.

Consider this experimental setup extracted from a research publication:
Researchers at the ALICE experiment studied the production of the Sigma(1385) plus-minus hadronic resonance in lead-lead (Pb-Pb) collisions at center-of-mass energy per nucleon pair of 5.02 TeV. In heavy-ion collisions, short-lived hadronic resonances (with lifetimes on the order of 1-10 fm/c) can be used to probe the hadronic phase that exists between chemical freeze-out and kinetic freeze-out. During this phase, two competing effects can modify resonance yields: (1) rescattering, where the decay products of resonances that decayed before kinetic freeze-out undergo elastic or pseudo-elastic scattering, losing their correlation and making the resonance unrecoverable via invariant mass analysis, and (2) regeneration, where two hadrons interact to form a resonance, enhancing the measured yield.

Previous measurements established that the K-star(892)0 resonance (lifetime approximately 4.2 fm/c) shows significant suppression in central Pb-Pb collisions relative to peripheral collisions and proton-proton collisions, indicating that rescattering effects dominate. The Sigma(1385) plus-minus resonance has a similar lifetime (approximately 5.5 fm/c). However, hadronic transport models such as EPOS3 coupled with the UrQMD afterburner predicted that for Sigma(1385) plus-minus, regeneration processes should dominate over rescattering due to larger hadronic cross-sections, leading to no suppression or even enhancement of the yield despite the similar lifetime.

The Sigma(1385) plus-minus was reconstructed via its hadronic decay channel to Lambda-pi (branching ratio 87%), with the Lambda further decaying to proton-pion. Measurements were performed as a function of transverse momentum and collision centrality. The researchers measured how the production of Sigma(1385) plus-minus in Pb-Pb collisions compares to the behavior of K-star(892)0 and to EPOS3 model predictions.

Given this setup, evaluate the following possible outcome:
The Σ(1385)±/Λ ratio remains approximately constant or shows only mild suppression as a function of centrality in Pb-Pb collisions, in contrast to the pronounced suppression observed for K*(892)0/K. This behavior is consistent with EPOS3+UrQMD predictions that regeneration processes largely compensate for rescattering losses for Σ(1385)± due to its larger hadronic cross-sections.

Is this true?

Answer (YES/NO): NO